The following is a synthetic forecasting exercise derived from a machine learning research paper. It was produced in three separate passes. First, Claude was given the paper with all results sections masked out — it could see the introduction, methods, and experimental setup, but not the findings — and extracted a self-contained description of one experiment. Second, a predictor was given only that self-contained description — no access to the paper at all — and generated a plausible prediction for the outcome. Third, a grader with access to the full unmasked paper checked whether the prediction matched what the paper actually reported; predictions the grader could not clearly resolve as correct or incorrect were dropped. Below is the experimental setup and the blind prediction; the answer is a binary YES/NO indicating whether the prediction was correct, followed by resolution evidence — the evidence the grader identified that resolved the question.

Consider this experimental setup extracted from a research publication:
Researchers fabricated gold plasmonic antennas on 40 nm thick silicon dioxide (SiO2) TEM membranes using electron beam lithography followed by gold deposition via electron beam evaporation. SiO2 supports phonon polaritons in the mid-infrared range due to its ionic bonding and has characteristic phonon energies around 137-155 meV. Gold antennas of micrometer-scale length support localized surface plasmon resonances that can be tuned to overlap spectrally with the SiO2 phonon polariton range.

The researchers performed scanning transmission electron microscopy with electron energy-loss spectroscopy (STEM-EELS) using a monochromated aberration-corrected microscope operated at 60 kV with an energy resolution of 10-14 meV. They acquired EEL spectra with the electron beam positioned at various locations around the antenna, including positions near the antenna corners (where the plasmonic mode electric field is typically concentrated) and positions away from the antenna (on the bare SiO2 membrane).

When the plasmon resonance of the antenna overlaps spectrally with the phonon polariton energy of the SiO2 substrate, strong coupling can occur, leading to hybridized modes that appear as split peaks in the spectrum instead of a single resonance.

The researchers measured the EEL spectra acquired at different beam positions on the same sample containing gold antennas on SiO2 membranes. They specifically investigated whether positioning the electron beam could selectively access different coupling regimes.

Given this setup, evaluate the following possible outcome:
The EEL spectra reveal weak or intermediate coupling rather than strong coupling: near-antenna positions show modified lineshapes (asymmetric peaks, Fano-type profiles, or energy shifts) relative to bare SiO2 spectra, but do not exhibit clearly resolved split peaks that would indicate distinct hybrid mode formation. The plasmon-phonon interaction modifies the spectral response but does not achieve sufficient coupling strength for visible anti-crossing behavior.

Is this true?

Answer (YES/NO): NO